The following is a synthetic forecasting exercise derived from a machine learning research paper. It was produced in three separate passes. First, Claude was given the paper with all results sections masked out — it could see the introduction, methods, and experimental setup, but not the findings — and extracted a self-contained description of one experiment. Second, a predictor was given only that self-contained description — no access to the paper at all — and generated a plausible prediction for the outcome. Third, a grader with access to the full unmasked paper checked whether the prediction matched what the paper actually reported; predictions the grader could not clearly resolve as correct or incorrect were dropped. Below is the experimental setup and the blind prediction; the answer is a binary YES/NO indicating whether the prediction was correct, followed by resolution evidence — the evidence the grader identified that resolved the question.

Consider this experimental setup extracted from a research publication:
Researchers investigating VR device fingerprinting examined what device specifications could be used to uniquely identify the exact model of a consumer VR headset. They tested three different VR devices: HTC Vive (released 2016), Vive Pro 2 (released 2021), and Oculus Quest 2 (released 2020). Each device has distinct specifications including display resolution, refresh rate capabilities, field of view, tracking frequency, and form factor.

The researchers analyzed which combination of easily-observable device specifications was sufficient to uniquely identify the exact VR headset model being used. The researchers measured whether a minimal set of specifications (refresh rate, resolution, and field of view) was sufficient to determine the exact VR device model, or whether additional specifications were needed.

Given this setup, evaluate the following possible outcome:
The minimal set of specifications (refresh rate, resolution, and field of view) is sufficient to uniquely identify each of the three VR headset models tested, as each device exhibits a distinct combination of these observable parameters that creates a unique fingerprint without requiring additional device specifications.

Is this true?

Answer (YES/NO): YES